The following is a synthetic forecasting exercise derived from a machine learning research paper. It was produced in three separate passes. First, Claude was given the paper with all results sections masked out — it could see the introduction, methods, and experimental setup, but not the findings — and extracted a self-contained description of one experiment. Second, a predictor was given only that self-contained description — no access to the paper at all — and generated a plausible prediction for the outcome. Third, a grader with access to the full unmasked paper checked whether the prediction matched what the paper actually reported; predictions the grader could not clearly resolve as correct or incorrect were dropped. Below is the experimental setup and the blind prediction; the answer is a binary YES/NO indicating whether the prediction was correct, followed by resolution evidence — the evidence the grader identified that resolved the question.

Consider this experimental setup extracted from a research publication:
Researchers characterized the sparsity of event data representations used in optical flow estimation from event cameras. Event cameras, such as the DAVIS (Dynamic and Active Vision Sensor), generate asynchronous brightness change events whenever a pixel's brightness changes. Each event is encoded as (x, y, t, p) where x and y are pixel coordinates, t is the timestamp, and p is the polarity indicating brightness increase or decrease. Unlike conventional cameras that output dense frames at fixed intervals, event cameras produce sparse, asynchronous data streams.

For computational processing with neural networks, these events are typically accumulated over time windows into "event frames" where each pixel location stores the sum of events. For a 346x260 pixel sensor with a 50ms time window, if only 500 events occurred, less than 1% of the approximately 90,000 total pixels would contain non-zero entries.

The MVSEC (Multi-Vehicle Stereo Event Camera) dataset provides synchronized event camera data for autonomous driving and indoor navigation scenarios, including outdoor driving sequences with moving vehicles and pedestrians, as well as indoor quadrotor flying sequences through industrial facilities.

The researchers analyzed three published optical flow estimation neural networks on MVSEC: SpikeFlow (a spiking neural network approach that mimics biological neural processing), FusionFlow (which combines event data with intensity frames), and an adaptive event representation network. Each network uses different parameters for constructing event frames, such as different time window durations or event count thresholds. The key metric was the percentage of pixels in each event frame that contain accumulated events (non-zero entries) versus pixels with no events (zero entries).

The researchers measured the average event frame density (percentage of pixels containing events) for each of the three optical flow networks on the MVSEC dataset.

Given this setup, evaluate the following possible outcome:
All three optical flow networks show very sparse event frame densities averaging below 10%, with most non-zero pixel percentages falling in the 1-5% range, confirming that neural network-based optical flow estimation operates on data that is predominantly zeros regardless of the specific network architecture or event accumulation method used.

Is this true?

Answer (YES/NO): NO